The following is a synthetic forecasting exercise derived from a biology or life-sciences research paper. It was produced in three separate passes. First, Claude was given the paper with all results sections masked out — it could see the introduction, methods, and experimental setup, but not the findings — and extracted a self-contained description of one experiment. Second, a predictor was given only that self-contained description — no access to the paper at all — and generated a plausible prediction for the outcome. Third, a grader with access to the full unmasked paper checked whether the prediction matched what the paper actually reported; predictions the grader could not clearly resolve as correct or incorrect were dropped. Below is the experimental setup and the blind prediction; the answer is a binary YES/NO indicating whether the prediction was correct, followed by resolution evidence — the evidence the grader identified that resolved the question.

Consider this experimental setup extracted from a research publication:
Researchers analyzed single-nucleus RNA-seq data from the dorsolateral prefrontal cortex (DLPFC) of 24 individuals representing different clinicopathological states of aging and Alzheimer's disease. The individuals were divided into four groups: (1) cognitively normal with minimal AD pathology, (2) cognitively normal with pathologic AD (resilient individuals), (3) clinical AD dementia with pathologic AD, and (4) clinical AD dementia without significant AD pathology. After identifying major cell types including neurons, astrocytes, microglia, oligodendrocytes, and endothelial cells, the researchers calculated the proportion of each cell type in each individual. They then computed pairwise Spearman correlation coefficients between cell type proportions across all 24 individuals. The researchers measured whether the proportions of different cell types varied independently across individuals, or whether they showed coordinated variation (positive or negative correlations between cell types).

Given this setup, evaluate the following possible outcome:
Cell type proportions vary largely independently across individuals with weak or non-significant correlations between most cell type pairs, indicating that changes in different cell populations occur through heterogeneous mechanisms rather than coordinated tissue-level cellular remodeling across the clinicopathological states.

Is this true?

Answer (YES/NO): NO